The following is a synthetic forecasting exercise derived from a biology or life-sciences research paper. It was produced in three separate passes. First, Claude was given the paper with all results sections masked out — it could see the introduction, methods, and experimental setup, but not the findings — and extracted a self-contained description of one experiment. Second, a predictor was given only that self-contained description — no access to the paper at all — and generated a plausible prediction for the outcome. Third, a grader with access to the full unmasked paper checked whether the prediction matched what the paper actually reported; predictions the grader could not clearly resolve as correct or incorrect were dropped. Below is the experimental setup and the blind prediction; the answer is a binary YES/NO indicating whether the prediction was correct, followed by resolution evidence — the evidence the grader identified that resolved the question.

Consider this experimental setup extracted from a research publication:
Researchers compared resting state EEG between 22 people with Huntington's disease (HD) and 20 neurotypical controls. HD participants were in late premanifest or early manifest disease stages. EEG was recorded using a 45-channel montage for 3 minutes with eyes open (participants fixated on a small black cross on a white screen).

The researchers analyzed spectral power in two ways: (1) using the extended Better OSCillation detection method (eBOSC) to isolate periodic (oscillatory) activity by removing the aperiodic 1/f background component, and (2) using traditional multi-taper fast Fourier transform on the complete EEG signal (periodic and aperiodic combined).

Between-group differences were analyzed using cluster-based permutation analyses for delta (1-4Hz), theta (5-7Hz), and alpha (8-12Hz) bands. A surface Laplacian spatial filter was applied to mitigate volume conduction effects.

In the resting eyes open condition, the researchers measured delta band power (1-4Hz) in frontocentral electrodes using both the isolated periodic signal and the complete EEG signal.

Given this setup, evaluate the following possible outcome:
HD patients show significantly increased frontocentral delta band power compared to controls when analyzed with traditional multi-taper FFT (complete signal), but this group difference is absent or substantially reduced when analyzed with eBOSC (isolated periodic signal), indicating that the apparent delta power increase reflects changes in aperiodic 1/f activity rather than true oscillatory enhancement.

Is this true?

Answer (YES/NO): NO